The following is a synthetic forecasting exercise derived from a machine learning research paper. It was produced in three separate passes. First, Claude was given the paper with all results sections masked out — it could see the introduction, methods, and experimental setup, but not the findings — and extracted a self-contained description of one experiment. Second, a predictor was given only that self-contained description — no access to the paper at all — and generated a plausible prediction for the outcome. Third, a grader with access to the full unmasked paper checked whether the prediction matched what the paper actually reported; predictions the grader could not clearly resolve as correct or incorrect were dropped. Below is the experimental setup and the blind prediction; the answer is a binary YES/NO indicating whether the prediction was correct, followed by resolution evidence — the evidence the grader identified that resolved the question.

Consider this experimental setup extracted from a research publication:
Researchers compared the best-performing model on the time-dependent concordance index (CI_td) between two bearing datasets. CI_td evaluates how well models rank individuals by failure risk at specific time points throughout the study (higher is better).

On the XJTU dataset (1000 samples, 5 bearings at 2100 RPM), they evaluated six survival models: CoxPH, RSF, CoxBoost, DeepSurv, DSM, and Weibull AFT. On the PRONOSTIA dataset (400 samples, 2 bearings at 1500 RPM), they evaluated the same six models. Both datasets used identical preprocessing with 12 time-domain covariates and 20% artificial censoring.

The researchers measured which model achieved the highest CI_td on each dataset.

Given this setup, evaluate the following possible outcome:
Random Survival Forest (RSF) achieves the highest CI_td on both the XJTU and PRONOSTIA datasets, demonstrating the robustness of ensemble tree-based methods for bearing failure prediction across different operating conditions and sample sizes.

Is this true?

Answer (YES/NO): NO